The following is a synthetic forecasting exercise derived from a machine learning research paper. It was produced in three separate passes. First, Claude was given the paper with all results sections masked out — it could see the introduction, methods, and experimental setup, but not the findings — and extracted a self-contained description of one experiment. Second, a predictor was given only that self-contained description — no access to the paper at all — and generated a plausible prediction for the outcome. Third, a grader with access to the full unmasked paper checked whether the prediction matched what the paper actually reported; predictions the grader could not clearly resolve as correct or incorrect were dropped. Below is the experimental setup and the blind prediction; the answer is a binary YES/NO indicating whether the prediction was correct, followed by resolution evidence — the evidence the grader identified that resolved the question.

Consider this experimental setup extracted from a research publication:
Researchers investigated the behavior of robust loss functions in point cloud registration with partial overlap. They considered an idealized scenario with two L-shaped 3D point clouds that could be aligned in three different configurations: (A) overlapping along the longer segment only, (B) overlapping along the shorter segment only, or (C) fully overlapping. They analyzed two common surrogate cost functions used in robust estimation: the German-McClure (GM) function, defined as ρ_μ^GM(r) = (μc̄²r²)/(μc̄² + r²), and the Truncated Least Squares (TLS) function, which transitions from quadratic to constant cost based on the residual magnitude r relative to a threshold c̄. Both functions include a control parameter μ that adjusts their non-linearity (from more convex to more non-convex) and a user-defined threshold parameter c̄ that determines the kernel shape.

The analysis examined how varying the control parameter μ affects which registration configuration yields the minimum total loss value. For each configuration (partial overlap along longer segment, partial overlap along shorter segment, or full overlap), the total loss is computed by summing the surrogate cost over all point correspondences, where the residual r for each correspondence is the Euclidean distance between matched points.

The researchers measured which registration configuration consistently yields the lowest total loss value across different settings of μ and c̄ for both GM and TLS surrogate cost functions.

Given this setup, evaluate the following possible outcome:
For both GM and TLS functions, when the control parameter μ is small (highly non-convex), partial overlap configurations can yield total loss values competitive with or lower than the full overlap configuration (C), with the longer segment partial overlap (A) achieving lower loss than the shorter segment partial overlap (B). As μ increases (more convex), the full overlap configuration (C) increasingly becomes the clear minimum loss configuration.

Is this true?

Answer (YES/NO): NO